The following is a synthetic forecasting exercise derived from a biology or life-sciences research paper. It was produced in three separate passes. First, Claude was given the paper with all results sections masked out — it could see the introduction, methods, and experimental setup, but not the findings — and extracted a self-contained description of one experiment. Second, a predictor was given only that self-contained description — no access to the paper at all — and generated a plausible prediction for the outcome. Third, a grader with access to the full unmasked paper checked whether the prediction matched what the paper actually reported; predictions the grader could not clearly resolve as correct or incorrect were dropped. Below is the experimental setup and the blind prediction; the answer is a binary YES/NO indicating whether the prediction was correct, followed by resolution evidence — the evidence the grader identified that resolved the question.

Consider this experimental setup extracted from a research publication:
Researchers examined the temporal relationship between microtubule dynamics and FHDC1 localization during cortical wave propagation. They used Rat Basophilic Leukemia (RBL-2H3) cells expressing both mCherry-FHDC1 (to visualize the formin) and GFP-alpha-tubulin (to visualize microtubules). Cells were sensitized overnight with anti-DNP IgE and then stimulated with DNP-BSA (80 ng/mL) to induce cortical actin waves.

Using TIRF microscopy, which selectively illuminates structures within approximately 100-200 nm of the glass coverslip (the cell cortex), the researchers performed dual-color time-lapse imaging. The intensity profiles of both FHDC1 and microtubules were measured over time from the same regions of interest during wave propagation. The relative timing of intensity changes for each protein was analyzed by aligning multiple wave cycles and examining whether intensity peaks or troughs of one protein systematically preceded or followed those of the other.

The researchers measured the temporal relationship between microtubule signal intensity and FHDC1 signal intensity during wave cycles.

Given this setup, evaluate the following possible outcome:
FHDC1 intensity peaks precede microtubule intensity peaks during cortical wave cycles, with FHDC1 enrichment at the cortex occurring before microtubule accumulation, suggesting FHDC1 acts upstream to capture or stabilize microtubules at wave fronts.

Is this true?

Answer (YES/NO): NO